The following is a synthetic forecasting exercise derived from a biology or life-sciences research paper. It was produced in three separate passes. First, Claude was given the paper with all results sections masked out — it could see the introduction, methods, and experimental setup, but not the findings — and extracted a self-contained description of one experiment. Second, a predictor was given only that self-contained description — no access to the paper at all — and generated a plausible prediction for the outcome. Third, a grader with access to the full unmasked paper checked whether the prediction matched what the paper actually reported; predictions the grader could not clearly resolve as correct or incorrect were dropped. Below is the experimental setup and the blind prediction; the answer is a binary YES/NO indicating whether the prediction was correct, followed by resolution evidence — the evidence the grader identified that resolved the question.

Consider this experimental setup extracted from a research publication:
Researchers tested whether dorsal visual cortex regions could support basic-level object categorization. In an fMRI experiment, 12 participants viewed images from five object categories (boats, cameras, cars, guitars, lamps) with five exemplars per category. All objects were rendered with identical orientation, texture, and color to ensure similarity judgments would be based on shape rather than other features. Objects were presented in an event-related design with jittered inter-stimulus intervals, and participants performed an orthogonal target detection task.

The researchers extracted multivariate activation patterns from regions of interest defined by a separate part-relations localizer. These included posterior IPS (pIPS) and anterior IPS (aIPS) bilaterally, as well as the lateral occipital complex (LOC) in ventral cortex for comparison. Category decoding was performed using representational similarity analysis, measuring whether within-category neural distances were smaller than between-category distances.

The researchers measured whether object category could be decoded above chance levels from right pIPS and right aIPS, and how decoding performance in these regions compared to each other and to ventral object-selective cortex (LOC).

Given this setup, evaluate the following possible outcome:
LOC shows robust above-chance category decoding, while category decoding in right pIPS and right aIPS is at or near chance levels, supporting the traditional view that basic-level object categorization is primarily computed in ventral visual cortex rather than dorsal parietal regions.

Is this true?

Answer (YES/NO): NO